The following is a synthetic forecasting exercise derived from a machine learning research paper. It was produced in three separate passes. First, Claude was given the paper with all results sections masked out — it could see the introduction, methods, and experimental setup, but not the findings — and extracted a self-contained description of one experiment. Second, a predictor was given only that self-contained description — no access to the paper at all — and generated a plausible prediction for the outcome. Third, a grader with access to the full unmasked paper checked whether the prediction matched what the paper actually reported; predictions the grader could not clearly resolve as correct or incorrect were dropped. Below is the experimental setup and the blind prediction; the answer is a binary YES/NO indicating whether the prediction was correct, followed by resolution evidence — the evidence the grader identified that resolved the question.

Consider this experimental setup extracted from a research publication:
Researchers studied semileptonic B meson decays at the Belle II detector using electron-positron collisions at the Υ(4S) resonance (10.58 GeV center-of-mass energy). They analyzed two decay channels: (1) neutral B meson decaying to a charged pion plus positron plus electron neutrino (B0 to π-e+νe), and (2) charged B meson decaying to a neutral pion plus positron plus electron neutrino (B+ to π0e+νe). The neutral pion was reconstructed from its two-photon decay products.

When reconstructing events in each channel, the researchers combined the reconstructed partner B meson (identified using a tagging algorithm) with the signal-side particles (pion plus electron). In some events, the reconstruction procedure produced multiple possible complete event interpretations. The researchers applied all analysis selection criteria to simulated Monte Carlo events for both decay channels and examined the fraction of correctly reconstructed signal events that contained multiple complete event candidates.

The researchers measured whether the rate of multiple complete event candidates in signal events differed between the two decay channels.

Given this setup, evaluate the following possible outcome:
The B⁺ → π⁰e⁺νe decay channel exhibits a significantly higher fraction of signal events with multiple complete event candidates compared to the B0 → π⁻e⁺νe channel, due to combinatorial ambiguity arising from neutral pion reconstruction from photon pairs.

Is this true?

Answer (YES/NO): YES